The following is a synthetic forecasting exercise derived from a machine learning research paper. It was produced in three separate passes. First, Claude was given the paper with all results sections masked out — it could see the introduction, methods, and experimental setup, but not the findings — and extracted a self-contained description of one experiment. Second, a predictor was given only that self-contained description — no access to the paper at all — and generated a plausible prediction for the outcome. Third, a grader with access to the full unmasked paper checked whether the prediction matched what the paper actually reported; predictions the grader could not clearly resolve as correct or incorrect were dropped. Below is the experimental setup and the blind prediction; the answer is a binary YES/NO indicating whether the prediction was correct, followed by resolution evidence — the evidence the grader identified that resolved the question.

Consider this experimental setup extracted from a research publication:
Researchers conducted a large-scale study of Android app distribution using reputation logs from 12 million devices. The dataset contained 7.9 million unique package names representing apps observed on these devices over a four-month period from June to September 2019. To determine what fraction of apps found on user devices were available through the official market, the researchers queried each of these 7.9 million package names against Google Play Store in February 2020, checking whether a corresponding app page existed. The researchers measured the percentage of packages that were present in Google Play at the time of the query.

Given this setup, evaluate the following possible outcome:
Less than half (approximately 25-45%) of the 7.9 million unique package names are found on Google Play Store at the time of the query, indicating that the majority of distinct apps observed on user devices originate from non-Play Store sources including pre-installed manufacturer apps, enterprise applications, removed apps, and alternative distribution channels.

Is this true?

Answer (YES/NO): NO